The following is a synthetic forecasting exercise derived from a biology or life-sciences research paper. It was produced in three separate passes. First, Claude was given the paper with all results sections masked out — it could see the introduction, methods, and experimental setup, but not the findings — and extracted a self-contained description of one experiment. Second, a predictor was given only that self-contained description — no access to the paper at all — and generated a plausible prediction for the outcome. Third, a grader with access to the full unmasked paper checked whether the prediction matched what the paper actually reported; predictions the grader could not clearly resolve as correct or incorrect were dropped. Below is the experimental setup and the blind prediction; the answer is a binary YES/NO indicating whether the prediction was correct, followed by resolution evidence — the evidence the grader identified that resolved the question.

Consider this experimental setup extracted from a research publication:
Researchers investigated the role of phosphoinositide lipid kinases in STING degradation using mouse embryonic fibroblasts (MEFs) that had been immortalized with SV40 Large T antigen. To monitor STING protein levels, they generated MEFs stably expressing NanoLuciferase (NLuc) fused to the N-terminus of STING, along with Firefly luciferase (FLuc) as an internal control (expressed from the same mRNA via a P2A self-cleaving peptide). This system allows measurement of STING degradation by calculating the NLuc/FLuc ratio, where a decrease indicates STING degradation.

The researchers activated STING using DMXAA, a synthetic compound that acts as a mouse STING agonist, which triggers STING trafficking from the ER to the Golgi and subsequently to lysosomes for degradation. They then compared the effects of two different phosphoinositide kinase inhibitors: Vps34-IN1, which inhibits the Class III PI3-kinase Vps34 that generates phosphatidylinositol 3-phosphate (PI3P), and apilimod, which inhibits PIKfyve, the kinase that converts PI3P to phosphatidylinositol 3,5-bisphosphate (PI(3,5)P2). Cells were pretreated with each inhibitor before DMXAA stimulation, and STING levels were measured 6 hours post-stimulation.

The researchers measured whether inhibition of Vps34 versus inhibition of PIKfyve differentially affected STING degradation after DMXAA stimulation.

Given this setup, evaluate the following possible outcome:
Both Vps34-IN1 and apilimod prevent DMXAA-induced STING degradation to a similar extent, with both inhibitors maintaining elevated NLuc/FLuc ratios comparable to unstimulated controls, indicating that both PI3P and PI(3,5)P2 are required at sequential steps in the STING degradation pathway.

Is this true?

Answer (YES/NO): NO